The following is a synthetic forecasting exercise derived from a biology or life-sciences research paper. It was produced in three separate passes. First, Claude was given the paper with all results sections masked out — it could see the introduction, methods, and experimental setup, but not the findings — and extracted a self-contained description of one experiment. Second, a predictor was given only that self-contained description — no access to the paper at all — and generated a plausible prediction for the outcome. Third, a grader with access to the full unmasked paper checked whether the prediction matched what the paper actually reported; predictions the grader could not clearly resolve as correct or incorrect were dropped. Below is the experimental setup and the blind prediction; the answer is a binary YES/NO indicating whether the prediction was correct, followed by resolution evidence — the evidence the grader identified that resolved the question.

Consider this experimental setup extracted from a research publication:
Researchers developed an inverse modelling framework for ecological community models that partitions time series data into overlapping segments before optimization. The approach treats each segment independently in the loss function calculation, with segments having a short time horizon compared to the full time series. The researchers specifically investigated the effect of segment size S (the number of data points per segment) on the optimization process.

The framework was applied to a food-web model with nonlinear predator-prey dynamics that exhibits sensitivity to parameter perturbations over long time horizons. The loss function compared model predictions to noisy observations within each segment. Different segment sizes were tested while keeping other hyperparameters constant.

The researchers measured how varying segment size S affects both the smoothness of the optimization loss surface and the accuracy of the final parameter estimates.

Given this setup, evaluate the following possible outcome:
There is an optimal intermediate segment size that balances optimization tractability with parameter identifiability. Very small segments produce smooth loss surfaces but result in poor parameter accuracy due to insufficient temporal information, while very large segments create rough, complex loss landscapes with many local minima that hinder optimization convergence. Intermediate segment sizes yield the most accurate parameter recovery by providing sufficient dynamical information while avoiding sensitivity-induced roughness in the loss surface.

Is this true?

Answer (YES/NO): YES